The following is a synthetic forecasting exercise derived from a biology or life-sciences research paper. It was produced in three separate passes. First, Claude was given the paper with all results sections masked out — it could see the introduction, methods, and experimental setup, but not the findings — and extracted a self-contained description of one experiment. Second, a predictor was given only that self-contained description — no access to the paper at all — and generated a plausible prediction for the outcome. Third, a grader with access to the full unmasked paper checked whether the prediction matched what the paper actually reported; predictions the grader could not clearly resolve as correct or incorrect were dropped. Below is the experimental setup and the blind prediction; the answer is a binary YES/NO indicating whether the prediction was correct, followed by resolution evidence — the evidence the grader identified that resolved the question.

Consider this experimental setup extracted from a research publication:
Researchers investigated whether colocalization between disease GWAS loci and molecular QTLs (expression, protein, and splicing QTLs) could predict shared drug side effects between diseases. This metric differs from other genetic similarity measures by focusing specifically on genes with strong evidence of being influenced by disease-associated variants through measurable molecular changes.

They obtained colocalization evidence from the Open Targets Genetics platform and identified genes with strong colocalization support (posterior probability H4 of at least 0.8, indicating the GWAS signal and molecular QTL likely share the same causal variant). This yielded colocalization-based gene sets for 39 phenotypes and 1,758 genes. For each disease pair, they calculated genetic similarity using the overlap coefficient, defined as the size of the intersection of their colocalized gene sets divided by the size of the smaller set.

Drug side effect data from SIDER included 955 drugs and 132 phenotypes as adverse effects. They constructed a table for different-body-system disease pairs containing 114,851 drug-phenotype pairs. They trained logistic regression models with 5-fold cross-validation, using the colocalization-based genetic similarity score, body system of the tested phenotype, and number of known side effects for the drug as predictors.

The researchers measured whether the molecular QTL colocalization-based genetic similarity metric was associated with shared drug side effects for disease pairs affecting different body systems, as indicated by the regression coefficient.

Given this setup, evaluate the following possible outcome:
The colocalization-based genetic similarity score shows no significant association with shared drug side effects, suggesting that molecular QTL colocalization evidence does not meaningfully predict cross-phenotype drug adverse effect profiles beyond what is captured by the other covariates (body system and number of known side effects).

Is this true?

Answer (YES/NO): NO